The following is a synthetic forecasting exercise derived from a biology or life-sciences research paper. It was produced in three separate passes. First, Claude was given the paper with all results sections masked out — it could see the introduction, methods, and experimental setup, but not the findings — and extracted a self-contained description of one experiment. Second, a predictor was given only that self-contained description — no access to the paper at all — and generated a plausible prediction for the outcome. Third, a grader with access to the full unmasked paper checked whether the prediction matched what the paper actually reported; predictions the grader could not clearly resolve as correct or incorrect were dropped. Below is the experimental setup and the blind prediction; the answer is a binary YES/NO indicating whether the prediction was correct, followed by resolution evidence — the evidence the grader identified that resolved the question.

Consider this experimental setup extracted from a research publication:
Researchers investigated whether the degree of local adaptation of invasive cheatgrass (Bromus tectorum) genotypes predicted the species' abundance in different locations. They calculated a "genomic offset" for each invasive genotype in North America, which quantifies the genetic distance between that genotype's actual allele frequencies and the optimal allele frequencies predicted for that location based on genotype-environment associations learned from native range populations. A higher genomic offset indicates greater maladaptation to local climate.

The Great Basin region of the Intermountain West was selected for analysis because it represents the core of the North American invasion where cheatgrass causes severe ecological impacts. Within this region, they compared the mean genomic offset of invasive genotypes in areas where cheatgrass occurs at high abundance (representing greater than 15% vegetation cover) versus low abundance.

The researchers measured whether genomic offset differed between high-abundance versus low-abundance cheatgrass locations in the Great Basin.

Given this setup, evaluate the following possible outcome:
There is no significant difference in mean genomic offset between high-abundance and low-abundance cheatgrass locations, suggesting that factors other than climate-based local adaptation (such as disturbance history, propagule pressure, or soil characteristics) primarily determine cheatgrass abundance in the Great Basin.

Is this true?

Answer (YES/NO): NO